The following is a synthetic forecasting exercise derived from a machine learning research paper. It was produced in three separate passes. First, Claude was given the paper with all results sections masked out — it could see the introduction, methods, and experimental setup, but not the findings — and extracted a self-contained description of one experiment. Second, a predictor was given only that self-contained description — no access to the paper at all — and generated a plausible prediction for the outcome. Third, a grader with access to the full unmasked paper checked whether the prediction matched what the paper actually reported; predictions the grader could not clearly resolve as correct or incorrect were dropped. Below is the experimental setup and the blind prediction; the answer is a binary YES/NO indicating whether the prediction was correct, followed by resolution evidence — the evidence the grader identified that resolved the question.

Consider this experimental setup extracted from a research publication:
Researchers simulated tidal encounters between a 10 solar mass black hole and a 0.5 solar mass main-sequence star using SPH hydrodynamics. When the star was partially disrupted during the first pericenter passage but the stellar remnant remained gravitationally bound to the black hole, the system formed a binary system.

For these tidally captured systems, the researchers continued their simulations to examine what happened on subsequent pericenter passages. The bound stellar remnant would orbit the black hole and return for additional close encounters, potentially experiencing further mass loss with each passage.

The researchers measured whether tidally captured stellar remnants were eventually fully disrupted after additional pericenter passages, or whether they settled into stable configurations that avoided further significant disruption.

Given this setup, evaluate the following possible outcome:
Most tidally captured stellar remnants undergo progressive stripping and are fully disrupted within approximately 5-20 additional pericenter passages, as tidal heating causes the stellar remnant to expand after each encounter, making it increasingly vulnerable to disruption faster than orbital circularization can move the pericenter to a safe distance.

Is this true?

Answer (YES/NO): NO